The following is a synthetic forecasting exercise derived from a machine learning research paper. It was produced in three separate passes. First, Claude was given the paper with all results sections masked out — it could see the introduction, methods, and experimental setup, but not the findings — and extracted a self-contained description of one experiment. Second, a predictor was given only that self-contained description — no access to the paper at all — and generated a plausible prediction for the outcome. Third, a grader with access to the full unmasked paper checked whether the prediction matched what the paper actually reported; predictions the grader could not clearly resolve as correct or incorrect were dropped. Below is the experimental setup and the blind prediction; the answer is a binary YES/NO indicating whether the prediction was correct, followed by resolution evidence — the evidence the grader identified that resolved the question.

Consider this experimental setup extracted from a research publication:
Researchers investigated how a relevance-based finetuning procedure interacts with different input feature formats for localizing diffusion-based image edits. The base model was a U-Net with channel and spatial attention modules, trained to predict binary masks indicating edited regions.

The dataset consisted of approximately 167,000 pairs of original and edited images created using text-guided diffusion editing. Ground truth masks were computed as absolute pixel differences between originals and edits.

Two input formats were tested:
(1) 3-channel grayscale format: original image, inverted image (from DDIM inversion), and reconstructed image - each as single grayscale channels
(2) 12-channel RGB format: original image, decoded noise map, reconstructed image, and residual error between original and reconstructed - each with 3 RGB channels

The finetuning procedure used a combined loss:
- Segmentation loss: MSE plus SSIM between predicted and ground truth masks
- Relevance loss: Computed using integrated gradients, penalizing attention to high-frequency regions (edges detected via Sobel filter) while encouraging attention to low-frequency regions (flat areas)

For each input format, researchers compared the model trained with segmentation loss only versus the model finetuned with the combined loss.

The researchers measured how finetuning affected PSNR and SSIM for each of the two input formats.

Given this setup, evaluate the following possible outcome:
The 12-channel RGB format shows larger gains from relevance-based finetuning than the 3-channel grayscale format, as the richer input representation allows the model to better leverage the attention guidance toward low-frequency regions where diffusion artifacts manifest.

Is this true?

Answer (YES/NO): NO